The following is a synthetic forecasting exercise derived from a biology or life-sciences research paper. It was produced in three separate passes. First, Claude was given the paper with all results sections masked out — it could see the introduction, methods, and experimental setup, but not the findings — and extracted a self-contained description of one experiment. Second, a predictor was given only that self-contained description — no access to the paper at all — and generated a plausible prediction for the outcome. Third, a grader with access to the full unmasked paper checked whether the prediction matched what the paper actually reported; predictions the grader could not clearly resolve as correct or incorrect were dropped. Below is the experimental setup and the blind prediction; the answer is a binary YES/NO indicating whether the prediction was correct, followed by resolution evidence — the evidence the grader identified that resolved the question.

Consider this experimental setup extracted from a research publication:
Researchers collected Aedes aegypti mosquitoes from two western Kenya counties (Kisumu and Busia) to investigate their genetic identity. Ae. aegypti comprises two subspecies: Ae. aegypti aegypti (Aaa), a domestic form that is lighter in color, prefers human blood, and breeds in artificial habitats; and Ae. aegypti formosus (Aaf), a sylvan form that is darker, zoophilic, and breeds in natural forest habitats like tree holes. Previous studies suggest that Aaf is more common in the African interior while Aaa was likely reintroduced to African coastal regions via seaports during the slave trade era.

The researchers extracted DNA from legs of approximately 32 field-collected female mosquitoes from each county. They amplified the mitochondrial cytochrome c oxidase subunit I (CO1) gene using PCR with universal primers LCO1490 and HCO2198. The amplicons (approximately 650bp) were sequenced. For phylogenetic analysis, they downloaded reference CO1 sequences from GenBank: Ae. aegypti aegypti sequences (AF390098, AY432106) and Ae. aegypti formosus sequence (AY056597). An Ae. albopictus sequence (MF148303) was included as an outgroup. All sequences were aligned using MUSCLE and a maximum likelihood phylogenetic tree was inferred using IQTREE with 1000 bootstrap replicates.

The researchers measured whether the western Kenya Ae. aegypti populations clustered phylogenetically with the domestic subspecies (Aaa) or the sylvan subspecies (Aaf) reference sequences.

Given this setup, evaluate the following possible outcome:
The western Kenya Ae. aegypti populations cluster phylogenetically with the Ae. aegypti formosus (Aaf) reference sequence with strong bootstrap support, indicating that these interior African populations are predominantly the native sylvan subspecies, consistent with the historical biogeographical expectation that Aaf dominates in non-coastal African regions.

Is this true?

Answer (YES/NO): NO